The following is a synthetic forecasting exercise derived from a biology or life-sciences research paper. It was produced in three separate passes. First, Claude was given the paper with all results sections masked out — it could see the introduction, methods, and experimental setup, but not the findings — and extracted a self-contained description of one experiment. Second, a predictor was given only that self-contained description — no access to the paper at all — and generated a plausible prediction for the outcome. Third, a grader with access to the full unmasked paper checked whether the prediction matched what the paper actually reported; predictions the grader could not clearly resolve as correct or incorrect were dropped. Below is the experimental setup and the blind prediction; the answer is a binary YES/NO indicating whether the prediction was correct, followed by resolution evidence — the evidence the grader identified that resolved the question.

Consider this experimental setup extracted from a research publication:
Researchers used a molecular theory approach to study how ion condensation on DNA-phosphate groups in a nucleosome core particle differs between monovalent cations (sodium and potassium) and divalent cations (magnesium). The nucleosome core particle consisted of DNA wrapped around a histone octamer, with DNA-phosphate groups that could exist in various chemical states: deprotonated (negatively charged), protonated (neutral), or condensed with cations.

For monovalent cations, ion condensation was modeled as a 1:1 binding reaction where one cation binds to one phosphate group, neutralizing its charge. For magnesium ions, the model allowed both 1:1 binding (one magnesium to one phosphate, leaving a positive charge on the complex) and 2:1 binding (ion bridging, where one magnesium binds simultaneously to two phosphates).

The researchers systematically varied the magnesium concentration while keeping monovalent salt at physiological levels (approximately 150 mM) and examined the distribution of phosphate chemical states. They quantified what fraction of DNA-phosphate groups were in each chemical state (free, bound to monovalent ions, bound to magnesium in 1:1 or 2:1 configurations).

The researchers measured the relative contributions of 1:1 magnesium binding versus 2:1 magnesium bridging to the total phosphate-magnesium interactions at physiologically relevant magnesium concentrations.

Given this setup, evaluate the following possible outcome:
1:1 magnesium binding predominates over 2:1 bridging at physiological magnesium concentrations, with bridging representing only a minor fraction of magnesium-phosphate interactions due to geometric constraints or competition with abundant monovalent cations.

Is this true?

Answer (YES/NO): NO